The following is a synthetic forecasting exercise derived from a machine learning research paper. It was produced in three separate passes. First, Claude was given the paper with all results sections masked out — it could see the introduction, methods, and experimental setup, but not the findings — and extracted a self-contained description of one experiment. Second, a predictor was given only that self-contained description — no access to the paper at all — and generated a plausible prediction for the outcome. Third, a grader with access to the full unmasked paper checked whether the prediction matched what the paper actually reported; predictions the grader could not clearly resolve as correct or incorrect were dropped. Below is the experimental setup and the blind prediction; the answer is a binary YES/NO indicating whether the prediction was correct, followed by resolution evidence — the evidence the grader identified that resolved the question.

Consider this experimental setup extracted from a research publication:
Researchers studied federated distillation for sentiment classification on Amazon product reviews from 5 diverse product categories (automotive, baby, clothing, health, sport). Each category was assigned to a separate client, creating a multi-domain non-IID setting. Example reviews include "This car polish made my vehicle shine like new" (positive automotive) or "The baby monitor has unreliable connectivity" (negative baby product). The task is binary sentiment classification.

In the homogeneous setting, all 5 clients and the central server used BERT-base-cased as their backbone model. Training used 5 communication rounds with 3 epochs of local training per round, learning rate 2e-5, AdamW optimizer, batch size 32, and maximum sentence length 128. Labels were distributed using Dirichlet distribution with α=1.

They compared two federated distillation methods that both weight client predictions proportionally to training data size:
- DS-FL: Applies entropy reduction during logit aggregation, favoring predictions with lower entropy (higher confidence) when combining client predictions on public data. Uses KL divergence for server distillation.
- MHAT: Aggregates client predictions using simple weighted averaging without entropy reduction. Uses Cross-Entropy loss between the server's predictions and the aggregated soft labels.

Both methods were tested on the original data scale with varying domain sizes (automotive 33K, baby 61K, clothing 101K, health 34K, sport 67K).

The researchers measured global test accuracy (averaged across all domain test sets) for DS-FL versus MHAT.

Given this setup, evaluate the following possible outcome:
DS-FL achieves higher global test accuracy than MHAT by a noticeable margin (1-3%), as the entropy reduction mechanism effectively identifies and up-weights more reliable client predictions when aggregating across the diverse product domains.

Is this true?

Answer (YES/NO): YES